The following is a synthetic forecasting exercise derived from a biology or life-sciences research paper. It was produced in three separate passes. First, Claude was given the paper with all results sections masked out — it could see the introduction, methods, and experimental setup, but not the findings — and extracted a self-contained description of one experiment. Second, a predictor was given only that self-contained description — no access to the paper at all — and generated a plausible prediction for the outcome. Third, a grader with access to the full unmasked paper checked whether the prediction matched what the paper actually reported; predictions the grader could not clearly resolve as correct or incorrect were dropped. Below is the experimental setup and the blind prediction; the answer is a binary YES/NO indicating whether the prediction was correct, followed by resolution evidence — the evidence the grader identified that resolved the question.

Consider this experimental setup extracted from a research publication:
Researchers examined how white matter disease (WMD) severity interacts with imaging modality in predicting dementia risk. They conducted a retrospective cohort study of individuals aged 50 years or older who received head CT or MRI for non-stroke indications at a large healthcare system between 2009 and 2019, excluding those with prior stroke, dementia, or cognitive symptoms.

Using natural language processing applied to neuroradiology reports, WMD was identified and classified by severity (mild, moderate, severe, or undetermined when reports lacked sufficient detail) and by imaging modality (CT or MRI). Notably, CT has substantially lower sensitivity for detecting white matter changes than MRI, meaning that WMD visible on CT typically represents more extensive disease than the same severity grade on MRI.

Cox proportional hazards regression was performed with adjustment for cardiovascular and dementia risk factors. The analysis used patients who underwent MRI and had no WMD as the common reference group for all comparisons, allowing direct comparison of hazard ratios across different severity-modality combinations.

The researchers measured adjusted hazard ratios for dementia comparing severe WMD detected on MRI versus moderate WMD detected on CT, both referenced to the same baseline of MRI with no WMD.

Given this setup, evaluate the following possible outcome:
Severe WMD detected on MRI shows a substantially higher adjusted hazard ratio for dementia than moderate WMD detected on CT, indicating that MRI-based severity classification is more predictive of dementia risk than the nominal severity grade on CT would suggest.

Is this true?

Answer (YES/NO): NO